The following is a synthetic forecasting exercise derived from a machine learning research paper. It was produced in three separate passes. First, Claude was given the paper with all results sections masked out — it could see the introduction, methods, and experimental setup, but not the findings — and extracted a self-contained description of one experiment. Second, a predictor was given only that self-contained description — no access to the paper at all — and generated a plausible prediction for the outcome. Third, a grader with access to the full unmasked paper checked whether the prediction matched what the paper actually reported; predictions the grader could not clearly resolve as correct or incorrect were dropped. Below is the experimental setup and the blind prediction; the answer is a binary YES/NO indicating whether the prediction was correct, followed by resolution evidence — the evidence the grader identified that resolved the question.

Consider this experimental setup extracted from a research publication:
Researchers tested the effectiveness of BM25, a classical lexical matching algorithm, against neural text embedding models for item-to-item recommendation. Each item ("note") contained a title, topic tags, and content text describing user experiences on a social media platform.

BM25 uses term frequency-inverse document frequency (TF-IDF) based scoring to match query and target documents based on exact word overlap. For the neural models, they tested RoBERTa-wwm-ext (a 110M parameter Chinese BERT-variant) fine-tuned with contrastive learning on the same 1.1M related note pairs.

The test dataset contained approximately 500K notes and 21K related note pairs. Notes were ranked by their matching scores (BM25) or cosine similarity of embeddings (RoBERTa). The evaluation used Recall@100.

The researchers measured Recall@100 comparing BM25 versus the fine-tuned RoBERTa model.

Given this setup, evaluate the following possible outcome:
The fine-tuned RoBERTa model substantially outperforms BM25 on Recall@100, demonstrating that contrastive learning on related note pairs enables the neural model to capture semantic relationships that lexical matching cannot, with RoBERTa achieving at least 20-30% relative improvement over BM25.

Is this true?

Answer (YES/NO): YES